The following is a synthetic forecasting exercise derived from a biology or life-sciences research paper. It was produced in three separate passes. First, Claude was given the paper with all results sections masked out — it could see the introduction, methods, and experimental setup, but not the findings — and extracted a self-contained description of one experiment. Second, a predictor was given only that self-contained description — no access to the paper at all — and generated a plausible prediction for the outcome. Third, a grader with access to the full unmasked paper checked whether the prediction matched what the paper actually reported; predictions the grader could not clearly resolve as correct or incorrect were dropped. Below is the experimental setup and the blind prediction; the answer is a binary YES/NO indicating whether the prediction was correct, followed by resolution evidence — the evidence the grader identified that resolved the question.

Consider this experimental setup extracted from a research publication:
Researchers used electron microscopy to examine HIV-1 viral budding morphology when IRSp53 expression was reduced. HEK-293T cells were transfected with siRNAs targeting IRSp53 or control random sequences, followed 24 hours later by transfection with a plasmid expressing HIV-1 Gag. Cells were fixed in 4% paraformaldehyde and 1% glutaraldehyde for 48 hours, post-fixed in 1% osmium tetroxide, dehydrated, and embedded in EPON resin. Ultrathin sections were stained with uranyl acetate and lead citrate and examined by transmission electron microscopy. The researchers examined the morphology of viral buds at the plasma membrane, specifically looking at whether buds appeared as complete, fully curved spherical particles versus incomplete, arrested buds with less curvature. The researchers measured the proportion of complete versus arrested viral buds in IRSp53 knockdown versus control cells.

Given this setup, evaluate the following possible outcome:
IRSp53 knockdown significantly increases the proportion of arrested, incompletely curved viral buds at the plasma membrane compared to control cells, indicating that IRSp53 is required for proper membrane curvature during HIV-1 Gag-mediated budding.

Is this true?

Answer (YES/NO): YES